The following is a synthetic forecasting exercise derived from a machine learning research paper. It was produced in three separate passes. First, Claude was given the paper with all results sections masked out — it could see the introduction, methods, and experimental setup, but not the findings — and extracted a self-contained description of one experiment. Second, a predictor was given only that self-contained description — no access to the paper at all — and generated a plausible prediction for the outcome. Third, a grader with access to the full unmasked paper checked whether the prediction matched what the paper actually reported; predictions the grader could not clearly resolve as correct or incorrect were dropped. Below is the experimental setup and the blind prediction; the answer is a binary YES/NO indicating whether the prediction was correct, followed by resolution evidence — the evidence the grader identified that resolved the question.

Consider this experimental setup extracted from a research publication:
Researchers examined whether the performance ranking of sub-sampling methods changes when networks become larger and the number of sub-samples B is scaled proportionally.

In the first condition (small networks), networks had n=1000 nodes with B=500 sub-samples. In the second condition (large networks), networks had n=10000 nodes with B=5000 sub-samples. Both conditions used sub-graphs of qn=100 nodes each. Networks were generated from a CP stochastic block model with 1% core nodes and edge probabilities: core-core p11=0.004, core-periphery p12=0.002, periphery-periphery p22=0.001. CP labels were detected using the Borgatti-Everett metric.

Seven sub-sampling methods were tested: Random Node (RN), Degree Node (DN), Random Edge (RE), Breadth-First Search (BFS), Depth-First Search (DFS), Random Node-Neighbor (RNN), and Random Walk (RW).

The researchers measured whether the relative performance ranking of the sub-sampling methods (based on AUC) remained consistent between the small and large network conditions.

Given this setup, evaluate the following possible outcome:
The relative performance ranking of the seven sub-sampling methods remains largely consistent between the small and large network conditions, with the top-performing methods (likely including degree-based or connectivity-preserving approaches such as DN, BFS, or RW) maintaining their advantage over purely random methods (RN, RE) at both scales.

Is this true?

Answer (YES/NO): NO